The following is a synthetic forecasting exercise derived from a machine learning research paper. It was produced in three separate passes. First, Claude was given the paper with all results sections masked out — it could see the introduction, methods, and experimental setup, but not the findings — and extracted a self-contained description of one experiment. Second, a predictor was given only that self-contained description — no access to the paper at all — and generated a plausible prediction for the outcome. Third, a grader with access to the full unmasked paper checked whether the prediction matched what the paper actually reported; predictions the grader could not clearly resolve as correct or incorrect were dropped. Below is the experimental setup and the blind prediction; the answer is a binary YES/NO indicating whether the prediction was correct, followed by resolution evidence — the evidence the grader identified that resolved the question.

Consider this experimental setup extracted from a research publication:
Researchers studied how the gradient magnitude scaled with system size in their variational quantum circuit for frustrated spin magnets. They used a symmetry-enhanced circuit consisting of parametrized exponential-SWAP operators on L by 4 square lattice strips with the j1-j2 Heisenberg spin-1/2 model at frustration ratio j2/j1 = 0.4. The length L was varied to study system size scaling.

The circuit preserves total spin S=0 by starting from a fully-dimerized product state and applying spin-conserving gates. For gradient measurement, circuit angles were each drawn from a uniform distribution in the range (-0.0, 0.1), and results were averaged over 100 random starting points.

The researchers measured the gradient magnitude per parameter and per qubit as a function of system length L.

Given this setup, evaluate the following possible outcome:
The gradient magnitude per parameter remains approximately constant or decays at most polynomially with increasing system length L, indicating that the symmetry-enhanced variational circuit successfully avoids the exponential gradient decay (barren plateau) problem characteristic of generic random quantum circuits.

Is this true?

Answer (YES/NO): YES